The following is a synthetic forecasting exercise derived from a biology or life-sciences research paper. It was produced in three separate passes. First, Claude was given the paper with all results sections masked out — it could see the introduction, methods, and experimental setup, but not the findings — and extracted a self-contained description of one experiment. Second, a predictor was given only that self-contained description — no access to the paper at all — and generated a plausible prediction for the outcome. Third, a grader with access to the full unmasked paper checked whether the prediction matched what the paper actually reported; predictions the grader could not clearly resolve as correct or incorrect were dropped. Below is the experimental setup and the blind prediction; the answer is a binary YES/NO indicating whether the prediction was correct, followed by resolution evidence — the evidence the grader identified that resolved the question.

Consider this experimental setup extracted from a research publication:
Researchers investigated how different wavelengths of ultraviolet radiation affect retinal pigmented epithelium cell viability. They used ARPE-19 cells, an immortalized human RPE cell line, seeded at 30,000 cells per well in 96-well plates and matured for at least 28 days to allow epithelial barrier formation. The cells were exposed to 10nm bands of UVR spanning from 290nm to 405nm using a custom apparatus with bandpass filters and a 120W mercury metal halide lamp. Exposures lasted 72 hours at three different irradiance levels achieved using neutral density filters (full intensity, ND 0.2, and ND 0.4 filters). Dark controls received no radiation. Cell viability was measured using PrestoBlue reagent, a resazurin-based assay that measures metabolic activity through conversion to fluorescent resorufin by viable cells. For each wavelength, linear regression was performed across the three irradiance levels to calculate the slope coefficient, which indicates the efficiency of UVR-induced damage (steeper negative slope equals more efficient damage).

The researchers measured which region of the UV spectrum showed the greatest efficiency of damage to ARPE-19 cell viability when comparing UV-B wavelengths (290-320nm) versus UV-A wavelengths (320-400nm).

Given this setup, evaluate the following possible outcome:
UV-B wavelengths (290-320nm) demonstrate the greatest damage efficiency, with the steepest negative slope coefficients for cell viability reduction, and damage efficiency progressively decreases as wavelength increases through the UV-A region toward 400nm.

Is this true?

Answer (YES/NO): NO